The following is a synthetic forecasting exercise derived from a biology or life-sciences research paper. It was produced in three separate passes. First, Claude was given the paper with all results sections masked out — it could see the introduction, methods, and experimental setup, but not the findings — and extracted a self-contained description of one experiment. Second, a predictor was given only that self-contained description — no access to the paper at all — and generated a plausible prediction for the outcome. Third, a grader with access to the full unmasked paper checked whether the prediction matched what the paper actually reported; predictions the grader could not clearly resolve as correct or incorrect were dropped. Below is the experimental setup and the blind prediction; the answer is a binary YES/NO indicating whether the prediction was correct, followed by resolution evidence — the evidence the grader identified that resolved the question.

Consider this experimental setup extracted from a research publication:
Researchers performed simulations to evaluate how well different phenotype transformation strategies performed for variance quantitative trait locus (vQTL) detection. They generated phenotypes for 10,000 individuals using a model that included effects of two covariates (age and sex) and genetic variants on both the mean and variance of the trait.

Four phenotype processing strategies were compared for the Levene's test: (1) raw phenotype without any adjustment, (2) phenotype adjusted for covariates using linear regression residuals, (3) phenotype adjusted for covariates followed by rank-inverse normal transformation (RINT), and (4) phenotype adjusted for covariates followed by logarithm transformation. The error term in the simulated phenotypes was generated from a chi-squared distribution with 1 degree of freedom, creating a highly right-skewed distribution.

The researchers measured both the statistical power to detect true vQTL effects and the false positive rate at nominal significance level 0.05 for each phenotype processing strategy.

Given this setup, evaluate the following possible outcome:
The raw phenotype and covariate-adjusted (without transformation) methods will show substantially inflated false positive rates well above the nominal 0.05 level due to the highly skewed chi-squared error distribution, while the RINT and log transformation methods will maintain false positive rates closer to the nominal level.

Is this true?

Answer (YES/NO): NO